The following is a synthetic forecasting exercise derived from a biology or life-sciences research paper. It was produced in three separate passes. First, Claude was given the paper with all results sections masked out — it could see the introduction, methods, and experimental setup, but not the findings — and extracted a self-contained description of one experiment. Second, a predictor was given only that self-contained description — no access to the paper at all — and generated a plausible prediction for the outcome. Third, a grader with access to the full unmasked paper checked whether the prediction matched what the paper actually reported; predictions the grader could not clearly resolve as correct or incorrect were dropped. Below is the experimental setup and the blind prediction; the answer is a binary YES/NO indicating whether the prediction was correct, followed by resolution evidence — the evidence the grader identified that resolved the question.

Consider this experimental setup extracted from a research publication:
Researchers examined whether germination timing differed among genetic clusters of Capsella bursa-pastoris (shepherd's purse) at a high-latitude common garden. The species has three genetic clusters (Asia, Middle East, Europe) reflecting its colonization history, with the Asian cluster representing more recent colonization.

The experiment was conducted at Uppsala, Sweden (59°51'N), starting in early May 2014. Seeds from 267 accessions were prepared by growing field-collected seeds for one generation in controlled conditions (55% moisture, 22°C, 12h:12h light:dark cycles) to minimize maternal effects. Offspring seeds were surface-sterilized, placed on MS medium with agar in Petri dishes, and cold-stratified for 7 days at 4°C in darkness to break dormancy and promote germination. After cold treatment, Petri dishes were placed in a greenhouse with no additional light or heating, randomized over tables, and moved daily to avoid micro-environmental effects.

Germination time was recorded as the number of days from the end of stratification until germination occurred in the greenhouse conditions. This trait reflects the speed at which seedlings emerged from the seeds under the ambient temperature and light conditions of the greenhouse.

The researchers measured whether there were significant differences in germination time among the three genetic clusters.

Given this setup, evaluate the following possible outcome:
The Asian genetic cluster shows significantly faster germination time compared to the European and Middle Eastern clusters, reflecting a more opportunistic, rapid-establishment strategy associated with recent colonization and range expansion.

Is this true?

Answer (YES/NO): NO